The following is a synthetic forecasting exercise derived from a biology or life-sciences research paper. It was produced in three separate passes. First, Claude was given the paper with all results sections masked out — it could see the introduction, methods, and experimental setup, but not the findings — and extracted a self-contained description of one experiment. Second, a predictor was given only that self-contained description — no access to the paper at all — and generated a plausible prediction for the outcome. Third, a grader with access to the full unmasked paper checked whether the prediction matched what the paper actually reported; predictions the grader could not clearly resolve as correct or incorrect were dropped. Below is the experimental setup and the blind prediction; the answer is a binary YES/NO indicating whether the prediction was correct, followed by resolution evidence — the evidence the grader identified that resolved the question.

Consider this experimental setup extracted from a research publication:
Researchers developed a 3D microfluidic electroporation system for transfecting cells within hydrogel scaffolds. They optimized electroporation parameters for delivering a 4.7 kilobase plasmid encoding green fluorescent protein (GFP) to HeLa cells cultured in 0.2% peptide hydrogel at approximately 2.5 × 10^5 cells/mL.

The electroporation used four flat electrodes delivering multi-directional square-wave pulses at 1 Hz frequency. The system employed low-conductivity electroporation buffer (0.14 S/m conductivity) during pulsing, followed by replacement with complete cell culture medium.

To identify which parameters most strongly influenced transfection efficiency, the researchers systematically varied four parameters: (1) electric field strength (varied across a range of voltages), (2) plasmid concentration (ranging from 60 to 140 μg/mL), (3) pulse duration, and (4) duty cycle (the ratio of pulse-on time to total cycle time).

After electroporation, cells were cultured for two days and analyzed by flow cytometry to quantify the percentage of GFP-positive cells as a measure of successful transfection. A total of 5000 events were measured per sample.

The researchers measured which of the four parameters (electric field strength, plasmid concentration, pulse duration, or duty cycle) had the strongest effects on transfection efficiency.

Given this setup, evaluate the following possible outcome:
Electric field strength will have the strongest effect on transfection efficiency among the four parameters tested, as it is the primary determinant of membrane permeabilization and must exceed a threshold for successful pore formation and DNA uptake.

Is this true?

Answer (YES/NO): NO